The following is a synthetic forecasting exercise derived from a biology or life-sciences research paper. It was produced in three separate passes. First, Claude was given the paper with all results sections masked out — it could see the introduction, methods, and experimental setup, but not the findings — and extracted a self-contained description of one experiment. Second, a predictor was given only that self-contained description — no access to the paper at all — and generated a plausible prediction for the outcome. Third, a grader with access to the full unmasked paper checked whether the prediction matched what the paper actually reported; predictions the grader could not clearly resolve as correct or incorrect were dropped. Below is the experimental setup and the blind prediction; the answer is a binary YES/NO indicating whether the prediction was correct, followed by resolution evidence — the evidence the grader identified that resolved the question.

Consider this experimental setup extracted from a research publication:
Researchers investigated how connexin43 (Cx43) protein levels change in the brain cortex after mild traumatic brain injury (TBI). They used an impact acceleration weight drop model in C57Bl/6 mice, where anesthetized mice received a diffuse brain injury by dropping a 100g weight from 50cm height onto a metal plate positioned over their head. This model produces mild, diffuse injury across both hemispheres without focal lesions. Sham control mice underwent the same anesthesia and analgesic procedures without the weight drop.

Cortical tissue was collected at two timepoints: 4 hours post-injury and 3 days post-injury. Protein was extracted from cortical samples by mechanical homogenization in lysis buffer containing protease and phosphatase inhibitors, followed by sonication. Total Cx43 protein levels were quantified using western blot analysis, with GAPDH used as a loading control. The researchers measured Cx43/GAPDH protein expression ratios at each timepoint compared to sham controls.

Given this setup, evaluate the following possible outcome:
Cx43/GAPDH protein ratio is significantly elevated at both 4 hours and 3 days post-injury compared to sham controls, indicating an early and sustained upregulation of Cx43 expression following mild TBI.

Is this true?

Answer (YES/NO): NO